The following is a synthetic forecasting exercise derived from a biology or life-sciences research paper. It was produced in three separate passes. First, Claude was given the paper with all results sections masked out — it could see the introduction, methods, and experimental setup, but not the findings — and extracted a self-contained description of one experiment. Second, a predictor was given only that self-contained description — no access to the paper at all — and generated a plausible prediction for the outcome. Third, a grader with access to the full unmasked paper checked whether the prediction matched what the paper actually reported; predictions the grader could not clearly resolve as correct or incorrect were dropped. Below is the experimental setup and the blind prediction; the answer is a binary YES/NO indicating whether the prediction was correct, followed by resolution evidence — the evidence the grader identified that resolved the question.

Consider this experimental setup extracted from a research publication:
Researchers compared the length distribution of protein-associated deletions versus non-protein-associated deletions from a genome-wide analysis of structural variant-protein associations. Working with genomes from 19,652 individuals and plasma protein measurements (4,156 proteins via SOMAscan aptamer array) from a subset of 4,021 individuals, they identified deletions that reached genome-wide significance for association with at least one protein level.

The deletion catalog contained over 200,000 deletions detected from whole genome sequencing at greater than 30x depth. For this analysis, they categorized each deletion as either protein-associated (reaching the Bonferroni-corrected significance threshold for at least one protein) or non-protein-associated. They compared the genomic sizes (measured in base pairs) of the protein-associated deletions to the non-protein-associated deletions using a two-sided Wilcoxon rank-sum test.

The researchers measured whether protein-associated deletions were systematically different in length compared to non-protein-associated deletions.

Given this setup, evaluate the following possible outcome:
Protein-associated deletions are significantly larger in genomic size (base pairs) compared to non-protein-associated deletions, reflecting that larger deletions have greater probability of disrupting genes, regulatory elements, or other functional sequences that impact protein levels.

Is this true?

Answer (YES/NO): YES